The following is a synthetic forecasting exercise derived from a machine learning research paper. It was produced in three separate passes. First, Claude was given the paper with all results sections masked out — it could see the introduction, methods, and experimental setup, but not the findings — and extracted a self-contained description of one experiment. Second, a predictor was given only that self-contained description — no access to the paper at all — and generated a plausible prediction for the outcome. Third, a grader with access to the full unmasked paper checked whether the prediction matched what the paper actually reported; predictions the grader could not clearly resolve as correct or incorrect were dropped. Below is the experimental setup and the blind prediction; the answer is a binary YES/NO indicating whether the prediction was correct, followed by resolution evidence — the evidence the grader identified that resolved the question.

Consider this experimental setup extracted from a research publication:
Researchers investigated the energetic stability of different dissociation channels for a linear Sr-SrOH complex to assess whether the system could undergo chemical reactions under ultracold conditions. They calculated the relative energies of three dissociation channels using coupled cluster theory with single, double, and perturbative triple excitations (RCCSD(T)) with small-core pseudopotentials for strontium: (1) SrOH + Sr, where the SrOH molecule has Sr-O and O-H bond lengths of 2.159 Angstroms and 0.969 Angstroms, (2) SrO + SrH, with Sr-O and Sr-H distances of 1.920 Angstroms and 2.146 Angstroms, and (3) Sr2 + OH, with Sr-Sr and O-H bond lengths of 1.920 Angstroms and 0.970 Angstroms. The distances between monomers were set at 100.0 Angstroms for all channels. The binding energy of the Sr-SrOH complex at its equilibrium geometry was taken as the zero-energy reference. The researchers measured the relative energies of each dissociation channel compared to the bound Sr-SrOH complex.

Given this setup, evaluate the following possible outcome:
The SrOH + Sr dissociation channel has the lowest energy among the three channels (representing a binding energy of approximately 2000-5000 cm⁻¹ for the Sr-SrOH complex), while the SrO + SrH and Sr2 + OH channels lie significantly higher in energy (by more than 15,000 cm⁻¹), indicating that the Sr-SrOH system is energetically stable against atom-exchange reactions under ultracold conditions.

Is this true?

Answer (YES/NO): NO